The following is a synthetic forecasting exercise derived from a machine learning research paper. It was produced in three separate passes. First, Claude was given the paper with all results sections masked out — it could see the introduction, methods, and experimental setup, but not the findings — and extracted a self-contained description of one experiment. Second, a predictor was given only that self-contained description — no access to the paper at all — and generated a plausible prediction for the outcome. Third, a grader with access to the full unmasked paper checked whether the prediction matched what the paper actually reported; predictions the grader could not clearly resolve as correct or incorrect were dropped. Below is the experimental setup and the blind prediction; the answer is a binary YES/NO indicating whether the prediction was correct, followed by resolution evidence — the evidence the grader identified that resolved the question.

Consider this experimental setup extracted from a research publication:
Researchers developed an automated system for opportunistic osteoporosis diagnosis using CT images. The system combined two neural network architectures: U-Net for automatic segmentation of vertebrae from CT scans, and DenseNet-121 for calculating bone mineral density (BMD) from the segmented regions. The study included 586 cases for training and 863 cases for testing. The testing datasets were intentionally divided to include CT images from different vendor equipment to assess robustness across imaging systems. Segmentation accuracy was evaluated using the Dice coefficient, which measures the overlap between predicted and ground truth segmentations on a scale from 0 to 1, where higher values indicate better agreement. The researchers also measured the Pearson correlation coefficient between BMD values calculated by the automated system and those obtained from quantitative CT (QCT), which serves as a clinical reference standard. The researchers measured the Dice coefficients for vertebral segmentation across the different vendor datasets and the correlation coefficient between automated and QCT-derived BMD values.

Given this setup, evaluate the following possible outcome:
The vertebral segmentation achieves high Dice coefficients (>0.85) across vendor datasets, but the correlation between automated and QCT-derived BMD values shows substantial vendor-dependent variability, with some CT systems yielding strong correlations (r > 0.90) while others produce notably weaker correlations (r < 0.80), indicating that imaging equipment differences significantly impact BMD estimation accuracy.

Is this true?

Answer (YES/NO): NO